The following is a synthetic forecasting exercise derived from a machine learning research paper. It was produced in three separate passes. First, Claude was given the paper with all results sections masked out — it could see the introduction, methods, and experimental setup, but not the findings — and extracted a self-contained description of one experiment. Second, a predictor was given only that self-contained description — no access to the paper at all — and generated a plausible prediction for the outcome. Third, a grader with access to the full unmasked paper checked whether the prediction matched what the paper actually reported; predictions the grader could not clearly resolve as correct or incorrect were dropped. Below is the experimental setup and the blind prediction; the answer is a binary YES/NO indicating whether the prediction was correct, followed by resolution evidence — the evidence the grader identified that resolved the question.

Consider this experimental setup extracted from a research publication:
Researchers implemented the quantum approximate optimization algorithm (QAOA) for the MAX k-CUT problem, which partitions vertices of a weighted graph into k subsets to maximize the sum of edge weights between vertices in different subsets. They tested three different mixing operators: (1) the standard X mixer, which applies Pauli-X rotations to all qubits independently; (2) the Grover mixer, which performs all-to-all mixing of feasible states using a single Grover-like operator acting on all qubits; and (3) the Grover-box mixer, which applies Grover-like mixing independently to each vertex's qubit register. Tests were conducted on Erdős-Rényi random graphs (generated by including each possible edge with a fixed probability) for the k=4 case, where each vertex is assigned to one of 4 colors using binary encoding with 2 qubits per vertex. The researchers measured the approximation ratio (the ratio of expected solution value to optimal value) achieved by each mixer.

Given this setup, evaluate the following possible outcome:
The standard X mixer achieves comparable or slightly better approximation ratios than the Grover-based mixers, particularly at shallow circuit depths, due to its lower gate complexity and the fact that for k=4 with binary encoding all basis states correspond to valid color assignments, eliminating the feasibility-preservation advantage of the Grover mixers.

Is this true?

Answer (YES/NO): NO